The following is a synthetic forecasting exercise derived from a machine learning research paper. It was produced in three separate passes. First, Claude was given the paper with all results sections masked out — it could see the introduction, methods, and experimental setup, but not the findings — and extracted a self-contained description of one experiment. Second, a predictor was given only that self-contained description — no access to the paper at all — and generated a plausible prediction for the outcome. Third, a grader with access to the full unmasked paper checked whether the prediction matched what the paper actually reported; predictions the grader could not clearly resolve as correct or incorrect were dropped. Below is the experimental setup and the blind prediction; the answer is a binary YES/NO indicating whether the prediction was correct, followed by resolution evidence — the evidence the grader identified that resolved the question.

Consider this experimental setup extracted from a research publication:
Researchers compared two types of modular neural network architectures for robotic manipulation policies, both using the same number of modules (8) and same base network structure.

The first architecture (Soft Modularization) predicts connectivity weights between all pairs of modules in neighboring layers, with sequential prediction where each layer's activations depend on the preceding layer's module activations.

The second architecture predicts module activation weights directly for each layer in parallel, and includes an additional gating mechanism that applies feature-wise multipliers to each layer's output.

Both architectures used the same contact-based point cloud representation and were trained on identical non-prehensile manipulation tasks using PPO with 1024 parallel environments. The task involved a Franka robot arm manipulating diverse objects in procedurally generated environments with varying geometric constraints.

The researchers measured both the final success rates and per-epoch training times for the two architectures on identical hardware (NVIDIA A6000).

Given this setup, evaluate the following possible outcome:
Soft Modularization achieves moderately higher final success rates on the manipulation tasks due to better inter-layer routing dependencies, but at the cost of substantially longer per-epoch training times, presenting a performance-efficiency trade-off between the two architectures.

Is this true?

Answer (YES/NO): NO